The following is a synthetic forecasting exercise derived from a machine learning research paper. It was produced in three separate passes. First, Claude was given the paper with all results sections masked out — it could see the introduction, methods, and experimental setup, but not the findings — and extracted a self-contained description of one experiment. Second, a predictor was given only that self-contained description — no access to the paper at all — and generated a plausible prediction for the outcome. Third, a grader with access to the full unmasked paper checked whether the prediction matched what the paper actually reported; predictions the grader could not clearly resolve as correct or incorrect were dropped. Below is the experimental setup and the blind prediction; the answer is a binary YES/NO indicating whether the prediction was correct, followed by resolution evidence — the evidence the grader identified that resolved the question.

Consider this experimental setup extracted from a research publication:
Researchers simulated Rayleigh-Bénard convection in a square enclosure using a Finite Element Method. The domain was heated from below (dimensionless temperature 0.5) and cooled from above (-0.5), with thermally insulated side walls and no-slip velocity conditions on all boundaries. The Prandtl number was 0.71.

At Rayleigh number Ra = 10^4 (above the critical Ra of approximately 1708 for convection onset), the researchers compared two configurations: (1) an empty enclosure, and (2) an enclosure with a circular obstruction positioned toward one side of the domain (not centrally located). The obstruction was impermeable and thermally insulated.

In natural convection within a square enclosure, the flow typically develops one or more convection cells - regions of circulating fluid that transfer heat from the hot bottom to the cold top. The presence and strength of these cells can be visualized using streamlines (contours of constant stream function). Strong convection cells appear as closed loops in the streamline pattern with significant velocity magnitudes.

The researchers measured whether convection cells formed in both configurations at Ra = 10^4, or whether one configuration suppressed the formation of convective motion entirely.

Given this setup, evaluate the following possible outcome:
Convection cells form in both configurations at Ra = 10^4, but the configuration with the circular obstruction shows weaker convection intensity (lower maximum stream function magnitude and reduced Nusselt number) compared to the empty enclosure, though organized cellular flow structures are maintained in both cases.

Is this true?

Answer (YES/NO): NO